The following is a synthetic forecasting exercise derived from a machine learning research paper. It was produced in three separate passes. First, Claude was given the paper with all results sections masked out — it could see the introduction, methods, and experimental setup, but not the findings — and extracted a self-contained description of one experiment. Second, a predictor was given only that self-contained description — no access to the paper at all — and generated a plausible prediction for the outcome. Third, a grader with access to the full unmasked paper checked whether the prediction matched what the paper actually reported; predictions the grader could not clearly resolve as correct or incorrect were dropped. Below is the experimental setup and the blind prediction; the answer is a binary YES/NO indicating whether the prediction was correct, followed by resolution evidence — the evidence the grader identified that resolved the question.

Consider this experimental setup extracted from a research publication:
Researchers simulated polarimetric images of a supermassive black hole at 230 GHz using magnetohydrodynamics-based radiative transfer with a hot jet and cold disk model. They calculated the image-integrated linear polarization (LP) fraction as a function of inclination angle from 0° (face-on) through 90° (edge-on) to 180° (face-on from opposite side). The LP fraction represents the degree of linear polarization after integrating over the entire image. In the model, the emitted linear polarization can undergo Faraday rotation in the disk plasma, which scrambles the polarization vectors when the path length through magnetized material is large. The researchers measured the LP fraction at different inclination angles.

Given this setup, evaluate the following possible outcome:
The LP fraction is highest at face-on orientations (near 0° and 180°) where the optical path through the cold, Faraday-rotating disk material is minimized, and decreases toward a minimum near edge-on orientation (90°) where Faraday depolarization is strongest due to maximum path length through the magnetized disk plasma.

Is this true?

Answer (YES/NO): YES